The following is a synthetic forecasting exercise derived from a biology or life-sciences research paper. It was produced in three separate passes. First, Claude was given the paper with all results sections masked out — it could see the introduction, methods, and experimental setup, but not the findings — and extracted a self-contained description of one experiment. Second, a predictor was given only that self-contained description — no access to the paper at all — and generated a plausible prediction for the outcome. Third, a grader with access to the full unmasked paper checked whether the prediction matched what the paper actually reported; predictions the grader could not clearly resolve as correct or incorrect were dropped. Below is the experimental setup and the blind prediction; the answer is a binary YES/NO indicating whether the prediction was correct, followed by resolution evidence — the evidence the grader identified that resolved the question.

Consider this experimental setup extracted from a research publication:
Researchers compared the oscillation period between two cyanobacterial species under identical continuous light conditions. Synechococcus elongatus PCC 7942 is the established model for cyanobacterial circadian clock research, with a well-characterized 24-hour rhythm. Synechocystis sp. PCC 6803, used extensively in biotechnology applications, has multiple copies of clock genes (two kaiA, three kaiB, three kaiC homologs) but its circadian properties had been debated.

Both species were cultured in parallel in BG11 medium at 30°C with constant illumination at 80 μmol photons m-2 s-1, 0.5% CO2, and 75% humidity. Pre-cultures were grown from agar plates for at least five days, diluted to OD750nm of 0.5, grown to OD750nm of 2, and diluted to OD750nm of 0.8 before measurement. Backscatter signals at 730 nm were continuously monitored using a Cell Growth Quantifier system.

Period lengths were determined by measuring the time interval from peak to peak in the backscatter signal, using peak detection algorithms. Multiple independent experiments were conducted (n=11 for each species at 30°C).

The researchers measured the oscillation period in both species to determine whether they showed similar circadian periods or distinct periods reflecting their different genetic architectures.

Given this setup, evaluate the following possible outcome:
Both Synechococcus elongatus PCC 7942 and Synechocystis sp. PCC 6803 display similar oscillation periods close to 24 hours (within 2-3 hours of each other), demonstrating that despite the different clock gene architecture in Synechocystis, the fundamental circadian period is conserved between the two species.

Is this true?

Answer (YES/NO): YES